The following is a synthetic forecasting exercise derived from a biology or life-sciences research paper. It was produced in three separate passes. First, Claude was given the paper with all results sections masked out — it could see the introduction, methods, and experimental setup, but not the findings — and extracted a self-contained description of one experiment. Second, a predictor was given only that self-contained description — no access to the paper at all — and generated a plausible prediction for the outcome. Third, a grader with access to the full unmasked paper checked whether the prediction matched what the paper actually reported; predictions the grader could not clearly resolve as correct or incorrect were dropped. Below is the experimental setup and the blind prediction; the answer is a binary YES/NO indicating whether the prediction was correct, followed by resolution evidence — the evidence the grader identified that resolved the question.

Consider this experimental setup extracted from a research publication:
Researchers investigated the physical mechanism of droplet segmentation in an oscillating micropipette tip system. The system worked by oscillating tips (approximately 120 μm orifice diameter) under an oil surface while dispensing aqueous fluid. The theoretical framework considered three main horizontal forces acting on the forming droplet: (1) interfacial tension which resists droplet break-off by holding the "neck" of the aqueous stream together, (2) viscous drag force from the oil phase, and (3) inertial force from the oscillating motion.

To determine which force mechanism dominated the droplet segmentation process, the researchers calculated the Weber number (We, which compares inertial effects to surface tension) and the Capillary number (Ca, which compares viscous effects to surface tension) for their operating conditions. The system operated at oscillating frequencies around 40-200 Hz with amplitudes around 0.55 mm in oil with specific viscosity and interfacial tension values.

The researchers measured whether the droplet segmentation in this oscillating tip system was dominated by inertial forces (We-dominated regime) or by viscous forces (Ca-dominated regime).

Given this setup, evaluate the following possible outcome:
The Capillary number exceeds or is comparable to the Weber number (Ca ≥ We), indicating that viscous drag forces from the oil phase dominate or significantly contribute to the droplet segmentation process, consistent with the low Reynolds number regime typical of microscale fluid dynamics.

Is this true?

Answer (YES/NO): NO